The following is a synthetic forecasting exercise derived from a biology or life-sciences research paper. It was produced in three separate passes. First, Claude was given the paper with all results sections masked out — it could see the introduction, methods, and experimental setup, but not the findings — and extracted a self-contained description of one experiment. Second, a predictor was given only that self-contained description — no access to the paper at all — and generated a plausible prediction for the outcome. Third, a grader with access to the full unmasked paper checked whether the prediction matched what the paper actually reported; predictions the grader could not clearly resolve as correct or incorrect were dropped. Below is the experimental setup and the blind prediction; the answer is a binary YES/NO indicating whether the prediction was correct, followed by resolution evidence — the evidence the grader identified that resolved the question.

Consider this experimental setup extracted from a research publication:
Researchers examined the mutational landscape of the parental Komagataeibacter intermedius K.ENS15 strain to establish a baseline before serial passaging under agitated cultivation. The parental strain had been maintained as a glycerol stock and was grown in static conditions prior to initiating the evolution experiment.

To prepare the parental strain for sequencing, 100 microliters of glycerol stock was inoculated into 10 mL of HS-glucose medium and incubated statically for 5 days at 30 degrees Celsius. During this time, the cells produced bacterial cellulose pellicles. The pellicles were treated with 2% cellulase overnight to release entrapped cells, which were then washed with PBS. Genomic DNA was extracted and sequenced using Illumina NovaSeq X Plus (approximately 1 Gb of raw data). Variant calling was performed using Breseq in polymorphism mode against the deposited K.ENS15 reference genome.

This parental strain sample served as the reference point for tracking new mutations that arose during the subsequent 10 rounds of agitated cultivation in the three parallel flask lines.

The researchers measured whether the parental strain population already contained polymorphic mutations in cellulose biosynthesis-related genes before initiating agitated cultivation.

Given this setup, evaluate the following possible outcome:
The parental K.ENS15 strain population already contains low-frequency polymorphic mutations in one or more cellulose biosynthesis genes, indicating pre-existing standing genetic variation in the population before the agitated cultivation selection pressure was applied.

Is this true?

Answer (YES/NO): NO